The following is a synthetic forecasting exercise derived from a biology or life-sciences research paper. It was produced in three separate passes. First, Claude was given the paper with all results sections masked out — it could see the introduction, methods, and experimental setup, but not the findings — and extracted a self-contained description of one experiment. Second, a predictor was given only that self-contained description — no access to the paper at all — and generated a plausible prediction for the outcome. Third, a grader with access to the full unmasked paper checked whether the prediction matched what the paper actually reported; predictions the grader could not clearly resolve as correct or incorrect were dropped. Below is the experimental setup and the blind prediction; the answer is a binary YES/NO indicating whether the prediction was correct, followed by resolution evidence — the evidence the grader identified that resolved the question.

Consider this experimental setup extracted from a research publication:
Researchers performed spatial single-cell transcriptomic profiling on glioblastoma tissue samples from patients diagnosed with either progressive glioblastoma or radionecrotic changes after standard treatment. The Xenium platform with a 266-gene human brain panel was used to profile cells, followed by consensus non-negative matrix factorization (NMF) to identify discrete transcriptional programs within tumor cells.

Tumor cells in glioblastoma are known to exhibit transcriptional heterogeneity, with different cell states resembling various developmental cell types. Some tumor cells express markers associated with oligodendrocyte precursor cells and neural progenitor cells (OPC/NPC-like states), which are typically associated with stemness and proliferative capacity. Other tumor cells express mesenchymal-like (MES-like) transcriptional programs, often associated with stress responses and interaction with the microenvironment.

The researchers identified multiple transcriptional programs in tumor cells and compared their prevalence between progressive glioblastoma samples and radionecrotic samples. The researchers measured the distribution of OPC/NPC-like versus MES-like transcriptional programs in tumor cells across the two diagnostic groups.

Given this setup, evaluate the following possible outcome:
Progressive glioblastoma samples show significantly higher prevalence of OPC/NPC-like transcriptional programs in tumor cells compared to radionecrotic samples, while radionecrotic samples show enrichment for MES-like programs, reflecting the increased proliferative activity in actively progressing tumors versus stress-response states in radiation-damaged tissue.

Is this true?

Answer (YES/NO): NO